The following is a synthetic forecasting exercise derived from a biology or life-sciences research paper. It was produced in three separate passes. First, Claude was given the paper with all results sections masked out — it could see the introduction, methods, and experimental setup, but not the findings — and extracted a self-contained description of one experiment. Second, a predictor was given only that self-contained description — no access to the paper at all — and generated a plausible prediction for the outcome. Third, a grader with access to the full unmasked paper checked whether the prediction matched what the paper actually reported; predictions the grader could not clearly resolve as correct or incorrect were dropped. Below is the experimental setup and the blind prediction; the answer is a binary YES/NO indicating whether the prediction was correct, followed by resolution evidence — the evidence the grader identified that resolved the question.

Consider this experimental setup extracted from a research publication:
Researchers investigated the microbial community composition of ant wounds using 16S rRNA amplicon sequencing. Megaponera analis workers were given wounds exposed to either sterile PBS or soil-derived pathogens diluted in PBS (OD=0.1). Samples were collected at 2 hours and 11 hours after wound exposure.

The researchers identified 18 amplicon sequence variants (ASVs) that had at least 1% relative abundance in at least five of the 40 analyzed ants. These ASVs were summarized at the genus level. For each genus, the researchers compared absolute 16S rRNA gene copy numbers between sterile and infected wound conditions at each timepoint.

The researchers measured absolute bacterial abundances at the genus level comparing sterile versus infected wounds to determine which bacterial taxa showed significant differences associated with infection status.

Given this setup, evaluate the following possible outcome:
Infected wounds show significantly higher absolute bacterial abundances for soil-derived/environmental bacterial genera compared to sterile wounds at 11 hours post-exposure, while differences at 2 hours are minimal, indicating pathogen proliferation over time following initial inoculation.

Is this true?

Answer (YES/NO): NO